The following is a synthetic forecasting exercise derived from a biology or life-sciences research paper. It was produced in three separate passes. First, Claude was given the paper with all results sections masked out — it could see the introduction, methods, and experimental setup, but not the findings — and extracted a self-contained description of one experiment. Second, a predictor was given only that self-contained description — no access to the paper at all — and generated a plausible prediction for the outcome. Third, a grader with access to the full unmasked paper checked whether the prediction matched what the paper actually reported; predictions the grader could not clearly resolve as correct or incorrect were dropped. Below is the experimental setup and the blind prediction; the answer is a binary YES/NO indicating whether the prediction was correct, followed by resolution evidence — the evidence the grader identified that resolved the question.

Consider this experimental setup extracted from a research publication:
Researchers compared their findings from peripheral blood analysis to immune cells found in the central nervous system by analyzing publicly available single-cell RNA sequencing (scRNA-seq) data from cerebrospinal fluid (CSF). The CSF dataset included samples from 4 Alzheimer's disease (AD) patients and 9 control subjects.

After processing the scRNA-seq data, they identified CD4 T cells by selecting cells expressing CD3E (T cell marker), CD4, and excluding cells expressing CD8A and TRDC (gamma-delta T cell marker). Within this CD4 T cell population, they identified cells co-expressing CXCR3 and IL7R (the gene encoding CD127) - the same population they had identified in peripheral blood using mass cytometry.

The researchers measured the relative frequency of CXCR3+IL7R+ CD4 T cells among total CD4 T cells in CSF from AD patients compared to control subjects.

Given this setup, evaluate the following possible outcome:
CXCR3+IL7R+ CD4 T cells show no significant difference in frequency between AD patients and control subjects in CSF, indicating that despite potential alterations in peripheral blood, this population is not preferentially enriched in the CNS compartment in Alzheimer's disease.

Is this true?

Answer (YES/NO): NO